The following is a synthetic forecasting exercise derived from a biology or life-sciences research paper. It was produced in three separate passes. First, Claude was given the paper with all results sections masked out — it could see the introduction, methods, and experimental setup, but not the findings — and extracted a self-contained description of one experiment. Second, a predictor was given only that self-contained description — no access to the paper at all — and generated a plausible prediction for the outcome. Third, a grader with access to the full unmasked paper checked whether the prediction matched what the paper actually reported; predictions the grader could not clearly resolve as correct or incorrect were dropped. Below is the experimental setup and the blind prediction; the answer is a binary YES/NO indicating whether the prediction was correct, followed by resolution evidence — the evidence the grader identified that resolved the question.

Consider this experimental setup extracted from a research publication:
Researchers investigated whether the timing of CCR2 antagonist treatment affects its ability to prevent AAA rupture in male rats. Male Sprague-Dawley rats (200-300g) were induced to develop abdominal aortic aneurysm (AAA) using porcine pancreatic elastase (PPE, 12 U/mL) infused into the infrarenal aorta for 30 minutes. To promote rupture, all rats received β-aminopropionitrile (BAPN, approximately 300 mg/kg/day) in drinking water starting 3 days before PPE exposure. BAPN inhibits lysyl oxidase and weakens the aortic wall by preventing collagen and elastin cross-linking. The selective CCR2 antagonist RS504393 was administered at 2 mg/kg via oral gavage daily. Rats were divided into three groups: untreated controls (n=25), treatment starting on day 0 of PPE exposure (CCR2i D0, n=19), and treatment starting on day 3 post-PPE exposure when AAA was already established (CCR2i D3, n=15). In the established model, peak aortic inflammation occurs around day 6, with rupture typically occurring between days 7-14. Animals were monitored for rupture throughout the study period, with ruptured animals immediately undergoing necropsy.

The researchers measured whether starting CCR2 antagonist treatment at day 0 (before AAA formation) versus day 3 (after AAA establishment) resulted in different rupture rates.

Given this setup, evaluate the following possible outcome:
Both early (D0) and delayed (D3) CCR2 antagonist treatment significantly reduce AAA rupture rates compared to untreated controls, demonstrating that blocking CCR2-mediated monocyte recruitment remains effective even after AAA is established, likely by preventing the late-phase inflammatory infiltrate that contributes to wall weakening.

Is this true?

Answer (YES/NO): YES